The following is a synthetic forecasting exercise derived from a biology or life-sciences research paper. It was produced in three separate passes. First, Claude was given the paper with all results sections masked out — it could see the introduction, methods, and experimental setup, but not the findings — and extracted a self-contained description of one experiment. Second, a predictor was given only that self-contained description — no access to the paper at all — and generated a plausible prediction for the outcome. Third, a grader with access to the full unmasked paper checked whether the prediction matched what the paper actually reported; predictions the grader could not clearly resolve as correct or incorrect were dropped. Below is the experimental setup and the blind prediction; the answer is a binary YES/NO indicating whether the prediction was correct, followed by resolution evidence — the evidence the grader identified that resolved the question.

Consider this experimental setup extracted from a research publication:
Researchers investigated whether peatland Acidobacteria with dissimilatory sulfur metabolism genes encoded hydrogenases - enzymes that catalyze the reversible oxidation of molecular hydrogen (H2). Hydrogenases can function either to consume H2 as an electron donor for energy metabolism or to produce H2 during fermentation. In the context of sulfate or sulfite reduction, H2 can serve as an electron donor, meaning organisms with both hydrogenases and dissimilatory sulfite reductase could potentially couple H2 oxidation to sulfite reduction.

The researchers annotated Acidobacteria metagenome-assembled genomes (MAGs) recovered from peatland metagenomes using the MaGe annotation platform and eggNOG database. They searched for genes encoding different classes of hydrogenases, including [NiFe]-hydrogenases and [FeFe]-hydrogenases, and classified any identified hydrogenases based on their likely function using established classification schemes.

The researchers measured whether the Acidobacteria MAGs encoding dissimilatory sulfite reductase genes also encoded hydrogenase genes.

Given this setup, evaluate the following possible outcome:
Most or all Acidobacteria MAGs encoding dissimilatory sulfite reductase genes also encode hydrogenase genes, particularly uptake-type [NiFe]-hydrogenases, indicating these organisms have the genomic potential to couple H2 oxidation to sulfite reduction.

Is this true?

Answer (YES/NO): NO